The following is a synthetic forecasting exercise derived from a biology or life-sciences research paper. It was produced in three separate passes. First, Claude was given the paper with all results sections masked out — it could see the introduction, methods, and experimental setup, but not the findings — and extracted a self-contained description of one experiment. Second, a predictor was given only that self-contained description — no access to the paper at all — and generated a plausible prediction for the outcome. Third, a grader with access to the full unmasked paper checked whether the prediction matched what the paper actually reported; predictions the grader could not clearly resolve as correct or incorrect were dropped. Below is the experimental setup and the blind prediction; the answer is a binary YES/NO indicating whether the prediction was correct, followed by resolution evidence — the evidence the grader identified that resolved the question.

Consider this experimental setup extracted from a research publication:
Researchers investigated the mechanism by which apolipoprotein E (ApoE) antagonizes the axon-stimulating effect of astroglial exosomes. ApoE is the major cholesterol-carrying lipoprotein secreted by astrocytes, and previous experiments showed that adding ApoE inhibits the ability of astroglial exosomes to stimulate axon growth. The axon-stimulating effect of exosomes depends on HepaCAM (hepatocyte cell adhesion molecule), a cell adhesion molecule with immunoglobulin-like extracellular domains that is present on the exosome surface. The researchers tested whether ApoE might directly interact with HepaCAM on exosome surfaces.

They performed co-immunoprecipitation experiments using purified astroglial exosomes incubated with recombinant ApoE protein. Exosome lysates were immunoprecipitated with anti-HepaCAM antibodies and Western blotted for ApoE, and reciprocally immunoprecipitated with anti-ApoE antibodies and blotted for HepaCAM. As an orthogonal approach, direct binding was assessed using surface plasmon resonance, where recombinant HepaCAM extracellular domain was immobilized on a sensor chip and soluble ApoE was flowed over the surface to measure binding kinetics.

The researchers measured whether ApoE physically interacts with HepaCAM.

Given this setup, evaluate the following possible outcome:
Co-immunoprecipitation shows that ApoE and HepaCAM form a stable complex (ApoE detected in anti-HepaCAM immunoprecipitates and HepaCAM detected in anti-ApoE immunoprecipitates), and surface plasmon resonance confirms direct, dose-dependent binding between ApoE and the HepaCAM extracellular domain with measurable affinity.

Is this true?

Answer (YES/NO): NO